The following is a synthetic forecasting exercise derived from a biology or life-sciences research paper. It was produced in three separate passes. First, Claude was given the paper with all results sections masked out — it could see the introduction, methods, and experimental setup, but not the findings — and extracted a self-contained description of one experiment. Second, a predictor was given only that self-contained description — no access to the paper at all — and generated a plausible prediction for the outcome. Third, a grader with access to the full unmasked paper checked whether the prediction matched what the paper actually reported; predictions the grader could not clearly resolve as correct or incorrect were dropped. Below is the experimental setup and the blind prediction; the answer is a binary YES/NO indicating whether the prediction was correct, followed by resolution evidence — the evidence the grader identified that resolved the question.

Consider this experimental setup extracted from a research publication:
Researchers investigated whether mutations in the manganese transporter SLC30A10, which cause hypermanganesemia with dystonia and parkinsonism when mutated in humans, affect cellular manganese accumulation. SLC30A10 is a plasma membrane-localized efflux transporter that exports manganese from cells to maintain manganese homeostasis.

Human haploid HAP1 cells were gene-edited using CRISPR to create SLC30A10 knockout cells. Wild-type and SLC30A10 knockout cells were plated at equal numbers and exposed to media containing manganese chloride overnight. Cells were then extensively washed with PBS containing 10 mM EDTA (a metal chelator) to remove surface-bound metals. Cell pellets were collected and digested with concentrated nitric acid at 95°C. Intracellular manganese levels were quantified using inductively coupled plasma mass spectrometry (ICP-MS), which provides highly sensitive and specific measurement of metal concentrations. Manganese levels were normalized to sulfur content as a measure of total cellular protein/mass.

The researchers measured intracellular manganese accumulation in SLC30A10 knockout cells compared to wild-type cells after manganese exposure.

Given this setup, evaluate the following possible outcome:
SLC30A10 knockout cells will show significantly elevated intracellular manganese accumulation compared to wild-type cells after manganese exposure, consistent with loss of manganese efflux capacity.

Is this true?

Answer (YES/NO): YES